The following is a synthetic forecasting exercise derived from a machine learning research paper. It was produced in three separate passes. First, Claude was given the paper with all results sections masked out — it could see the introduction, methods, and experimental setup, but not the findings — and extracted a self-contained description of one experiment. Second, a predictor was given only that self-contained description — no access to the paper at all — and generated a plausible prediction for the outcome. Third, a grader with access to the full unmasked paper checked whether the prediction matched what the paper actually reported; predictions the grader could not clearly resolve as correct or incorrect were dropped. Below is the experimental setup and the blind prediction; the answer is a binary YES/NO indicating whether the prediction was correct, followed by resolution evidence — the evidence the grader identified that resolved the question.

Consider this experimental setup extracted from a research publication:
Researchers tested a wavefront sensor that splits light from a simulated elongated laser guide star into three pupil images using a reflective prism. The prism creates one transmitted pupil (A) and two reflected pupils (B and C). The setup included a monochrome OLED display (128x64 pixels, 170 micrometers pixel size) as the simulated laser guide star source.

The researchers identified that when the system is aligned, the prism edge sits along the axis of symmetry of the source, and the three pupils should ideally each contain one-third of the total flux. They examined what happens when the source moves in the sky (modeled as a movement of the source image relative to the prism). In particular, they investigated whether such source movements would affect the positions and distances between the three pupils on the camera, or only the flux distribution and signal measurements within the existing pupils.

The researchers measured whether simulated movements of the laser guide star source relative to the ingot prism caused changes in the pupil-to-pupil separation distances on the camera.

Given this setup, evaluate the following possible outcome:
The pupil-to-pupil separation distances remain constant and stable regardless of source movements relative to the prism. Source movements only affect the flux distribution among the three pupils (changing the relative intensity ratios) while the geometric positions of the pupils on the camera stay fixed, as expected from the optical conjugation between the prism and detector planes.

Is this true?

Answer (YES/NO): YES